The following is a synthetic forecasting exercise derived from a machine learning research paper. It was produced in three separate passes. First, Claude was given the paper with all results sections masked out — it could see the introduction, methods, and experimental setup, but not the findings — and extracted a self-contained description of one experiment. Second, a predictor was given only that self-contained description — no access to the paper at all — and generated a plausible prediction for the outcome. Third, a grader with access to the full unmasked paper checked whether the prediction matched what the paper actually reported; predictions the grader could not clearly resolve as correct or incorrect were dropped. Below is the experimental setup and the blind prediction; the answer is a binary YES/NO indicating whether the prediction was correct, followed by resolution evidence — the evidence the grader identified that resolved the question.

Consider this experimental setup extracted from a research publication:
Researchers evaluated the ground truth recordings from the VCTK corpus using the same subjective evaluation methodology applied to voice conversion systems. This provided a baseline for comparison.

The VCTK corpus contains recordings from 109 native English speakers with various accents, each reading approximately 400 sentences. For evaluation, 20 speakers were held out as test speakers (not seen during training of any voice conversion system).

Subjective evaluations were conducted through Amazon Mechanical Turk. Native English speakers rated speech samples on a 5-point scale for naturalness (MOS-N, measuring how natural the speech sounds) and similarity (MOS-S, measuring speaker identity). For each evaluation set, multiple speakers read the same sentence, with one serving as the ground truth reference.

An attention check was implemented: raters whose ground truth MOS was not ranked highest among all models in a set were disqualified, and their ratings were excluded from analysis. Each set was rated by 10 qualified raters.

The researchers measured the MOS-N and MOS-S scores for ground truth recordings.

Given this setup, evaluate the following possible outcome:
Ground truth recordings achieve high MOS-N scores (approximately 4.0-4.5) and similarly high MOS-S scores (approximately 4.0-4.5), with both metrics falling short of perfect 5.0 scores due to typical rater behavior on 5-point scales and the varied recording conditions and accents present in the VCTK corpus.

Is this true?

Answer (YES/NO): YES